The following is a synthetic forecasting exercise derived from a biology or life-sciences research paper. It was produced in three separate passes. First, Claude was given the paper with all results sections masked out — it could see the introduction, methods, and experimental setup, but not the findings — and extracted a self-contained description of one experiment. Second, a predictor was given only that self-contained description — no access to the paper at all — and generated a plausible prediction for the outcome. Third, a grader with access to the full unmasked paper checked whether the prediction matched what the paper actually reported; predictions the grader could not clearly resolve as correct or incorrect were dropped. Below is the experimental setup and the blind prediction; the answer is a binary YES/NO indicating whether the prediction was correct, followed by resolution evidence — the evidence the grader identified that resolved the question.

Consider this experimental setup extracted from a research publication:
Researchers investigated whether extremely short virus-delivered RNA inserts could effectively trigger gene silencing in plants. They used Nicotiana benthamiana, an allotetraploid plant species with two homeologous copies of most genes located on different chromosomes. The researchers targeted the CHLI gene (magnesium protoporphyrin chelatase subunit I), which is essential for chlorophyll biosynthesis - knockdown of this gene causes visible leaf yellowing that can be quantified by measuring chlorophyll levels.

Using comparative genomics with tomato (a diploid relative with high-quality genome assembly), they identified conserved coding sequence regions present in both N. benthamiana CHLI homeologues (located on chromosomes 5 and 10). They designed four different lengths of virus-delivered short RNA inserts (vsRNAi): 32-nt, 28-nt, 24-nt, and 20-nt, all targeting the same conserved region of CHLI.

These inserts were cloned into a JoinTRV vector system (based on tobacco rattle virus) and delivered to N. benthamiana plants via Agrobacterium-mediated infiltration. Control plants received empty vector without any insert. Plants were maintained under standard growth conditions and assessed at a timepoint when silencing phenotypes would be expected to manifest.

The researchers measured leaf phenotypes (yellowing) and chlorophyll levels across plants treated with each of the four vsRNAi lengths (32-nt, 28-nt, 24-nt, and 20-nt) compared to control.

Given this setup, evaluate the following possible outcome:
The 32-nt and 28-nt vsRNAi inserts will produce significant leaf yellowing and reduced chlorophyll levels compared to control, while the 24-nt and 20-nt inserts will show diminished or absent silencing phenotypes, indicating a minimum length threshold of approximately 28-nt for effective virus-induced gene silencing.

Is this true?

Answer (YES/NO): NO